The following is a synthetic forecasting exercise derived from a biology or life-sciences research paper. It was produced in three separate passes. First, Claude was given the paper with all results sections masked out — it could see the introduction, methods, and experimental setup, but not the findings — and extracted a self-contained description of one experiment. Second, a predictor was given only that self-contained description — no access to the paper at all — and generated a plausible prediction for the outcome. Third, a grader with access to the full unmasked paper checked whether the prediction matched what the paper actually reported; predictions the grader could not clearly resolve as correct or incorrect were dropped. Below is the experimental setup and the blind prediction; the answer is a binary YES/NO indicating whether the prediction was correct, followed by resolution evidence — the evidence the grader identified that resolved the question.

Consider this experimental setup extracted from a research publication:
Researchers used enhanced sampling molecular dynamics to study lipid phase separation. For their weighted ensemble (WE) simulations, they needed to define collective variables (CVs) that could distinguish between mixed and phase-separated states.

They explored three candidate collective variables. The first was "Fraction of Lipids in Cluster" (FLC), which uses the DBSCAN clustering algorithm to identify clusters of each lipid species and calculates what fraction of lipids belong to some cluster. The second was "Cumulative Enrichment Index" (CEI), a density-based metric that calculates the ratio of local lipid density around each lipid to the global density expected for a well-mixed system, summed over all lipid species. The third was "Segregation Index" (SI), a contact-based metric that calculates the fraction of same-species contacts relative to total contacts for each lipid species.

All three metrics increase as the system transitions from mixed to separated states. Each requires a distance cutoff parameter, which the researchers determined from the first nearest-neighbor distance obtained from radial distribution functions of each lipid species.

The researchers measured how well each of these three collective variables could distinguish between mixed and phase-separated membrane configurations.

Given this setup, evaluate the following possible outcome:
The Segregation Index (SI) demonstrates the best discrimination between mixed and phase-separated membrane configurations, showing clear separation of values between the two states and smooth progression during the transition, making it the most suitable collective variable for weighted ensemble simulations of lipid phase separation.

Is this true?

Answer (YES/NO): NO